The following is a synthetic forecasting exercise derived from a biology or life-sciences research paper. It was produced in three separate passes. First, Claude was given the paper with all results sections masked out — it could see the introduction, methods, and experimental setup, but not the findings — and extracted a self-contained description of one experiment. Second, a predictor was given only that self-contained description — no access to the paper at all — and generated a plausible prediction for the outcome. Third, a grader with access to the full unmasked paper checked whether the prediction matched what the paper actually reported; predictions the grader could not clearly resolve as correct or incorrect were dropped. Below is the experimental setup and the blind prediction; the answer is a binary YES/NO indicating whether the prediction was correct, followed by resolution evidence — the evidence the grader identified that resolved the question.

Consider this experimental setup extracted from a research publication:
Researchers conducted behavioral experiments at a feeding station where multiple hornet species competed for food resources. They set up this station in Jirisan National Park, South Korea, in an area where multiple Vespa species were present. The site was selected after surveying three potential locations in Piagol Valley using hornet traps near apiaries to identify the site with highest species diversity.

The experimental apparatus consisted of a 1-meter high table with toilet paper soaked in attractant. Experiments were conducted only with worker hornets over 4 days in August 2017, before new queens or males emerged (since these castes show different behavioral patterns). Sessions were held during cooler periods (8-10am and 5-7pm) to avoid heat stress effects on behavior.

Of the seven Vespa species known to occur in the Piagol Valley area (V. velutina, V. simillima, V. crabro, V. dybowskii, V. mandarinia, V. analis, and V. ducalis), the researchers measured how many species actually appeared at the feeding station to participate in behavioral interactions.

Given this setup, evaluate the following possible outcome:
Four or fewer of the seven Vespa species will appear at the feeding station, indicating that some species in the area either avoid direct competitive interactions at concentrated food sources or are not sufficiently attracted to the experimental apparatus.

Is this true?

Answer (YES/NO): NO